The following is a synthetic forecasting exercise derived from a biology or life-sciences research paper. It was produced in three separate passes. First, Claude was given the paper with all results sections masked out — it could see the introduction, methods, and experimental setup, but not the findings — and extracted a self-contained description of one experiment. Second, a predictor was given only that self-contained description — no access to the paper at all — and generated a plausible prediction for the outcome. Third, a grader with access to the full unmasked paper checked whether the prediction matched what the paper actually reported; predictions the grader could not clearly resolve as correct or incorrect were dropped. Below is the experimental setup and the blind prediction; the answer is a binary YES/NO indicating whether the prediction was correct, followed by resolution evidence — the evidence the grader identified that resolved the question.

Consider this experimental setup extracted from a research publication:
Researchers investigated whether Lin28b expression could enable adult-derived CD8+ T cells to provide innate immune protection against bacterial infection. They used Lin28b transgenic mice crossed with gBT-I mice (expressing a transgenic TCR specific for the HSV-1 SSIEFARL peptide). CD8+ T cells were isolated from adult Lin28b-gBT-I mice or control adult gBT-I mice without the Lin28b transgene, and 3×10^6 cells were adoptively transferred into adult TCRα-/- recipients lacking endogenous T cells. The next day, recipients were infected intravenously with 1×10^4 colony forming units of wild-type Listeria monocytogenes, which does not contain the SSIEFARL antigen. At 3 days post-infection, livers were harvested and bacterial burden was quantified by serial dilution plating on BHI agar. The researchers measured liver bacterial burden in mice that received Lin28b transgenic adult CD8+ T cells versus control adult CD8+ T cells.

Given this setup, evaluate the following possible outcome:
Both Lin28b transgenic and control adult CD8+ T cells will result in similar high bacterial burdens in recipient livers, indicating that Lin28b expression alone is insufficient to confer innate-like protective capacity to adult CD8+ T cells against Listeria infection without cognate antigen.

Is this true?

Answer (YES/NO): NO